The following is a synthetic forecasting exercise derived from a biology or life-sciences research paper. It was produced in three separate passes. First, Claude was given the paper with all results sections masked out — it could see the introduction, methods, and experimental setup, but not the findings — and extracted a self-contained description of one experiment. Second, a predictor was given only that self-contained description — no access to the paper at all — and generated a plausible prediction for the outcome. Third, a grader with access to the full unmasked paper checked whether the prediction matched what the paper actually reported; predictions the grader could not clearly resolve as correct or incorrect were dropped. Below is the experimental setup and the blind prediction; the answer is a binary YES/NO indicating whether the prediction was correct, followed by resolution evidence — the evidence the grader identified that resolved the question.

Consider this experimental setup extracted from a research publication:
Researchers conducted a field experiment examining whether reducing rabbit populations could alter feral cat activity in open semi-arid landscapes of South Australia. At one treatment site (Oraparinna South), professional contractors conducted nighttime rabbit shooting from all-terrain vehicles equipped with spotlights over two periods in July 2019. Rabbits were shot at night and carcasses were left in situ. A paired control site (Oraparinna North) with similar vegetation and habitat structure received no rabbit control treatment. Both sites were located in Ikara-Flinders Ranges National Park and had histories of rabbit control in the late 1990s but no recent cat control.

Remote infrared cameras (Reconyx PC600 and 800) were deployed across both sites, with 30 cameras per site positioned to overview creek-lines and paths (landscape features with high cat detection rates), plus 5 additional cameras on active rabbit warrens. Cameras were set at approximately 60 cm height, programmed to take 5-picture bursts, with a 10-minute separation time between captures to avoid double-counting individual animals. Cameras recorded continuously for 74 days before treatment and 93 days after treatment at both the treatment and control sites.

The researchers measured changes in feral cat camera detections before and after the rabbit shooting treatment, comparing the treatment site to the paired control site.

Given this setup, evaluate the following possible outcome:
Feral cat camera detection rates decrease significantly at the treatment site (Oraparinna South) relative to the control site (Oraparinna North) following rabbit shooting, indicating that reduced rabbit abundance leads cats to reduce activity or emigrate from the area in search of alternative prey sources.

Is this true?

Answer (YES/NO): NO